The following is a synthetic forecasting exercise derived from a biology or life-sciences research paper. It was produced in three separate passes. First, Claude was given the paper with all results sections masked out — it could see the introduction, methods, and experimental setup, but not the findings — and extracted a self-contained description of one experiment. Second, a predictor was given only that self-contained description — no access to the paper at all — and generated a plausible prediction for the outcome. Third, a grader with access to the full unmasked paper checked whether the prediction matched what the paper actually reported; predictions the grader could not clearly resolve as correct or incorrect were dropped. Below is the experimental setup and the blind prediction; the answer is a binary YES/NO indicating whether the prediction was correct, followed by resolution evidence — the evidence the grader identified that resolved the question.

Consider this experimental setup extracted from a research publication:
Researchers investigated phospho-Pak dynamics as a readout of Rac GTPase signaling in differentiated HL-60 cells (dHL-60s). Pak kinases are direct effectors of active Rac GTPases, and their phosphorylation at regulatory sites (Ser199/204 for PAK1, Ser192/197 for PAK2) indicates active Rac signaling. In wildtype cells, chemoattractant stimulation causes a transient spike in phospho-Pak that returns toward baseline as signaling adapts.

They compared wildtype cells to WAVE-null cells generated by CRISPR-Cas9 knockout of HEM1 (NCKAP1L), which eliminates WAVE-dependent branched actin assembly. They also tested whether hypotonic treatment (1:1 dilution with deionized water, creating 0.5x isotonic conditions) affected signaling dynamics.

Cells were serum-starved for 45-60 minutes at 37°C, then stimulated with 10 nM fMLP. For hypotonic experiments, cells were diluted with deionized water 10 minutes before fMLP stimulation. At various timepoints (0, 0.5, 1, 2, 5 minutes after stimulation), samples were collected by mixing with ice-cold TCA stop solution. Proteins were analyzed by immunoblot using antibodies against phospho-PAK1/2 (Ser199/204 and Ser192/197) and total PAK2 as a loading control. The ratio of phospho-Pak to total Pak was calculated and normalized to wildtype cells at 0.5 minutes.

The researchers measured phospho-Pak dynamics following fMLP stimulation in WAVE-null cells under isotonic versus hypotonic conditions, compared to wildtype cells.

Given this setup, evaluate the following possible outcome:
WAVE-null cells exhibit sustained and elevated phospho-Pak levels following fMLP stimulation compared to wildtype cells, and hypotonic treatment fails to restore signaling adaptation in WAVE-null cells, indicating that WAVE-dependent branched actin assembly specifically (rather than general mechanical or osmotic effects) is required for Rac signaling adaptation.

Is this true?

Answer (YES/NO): NO